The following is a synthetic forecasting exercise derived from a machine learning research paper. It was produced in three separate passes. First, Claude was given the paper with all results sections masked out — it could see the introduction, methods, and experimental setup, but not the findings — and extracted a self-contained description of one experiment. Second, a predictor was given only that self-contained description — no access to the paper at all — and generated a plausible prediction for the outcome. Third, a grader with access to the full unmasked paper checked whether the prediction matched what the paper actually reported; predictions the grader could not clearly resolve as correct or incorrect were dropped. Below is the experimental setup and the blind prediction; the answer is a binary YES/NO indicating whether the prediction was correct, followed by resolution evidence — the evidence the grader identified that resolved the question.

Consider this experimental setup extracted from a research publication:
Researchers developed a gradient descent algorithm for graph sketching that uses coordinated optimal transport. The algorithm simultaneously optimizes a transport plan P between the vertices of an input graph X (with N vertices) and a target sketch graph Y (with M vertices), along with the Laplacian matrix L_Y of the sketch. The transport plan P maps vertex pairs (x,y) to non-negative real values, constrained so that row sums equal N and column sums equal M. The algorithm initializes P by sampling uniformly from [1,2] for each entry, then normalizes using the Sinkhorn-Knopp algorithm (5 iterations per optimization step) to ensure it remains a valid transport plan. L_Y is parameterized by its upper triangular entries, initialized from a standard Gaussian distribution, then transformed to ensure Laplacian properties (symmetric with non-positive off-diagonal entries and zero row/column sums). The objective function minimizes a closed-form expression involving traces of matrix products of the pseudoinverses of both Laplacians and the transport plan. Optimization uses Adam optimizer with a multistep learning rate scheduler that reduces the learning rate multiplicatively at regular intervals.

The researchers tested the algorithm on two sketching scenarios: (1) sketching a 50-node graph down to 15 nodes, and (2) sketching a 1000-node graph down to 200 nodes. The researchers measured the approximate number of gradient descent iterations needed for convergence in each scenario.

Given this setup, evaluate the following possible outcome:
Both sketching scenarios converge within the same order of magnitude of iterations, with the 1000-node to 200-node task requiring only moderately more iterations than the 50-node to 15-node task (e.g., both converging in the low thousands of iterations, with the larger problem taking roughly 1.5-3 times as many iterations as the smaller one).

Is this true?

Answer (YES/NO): NO